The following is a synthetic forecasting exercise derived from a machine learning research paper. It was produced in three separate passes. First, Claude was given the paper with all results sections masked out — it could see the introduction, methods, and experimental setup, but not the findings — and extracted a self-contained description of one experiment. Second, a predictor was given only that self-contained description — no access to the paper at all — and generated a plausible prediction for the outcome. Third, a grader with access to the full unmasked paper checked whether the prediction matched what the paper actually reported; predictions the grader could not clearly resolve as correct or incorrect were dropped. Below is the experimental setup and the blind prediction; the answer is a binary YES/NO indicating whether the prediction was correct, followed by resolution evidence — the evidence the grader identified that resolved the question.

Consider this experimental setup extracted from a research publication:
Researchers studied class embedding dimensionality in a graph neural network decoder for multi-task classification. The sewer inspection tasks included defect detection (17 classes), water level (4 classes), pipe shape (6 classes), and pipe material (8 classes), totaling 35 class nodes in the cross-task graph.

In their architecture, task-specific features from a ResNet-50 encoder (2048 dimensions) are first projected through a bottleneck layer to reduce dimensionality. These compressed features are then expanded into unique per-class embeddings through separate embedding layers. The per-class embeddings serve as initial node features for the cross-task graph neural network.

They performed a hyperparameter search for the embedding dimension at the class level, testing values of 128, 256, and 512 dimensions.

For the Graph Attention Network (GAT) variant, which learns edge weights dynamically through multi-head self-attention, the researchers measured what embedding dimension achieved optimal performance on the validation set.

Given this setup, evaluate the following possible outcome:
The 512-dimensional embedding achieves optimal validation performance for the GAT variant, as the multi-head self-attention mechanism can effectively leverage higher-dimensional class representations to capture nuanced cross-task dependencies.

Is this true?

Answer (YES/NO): NO